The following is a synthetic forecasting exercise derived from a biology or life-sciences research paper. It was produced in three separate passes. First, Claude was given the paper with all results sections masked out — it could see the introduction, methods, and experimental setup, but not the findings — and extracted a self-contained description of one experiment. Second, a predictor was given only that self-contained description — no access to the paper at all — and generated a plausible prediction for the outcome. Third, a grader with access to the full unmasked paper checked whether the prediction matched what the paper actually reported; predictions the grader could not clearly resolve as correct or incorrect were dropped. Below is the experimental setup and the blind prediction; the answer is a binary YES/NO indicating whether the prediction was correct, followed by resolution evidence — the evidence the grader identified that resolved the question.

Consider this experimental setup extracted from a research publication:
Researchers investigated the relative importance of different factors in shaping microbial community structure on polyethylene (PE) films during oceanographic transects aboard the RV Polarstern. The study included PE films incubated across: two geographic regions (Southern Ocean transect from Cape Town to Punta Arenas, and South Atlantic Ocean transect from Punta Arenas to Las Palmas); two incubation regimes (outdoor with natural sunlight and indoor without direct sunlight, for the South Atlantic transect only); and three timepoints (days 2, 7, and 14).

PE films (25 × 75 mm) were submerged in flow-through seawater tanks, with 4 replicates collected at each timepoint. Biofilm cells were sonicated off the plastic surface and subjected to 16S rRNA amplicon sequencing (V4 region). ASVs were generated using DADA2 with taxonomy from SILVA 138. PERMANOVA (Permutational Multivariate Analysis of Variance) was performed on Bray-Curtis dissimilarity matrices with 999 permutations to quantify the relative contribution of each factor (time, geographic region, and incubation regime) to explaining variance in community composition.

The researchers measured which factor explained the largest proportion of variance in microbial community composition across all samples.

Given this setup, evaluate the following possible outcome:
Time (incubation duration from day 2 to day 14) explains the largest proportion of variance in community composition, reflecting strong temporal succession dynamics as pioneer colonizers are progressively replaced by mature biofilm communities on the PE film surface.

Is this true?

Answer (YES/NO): NO